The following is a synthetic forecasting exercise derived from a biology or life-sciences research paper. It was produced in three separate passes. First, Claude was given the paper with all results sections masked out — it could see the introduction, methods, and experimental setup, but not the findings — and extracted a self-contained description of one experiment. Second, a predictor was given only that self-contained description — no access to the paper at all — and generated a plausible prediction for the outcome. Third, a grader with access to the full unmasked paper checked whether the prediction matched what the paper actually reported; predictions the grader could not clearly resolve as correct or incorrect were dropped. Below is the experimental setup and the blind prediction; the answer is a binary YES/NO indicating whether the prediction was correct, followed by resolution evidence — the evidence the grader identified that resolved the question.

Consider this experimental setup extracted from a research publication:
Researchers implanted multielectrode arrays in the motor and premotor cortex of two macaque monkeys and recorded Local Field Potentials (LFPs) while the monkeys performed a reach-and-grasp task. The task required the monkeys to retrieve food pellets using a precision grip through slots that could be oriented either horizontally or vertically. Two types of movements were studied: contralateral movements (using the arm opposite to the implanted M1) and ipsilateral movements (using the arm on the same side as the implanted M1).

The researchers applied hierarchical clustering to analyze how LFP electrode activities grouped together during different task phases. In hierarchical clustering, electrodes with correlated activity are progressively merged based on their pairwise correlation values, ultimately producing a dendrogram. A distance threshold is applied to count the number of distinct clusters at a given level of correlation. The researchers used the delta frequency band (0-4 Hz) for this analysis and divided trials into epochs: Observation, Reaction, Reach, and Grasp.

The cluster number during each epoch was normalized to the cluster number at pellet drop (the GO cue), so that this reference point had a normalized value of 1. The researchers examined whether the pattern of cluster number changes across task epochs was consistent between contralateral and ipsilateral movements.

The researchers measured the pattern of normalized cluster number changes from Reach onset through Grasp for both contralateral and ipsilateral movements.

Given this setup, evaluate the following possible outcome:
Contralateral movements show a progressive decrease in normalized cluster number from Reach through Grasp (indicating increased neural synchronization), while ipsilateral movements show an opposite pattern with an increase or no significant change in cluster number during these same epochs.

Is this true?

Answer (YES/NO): NO